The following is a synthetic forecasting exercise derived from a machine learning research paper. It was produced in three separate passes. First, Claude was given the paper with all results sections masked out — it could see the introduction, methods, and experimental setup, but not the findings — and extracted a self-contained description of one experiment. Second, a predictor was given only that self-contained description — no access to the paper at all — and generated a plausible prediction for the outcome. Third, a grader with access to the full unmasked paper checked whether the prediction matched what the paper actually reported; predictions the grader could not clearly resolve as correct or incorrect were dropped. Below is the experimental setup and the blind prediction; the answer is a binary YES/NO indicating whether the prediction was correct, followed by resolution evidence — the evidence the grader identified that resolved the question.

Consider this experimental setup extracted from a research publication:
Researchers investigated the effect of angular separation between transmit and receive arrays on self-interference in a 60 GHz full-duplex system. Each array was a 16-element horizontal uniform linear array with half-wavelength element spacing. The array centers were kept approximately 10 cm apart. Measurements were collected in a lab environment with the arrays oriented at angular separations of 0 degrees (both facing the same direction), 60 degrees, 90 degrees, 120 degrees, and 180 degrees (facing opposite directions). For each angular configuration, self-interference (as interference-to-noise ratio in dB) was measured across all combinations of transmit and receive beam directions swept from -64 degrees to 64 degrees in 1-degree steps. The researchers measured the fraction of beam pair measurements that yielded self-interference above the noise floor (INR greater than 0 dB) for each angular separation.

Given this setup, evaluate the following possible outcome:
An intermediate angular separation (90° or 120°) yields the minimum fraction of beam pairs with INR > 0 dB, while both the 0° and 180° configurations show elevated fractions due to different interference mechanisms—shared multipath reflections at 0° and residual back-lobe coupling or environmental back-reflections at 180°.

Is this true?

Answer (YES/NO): NO